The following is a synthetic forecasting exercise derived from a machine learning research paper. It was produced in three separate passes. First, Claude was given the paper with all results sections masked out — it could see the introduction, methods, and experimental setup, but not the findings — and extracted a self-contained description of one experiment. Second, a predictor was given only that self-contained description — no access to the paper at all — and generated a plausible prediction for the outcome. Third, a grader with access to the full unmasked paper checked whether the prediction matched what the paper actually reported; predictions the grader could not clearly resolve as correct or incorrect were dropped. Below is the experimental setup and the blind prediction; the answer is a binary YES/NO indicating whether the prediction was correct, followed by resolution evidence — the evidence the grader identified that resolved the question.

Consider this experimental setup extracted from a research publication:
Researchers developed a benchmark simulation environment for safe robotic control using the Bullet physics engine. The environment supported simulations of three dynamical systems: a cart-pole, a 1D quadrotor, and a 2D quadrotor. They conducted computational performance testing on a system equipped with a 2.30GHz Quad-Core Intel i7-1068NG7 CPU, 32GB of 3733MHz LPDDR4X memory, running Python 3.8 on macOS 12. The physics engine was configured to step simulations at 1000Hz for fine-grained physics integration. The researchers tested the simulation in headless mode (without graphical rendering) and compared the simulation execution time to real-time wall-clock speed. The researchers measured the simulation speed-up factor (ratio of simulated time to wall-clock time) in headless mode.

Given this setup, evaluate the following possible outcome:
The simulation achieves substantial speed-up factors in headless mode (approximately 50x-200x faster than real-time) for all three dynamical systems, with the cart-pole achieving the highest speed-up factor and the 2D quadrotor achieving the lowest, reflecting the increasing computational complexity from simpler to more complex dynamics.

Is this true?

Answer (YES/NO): NO